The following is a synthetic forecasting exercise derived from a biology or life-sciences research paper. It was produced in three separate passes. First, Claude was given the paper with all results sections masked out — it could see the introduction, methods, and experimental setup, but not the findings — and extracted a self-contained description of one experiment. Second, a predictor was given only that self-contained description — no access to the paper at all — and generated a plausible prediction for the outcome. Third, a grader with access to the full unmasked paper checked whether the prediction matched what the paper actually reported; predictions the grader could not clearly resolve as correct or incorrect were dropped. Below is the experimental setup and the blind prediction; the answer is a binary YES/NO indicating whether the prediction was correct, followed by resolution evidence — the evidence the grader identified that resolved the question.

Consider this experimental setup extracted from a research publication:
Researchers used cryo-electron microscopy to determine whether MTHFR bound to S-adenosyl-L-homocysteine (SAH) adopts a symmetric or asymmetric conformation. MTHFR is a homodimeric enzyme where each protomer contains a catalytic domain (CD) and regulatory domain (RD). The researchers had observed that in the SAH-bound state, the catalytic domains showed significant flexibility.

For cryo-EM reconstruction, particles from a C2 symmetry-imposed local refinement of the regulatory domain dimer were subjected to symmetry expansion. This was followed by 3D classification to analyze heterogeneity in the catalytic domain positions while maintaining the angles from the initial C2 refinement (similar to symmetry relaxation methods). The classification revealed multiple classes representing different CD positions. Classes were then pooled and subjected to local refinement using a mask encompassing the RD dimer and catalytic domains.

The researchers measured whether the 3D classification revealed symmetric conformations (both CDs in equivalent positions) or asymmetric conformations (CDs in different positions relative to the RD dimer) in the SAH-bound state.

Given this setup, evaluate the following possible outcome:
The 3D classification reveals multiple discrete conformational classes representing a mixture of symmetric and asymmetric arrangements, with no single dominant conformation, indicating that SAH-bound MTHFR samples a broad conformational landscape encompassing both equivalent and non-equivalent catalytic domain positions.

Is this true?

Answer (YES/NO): NO